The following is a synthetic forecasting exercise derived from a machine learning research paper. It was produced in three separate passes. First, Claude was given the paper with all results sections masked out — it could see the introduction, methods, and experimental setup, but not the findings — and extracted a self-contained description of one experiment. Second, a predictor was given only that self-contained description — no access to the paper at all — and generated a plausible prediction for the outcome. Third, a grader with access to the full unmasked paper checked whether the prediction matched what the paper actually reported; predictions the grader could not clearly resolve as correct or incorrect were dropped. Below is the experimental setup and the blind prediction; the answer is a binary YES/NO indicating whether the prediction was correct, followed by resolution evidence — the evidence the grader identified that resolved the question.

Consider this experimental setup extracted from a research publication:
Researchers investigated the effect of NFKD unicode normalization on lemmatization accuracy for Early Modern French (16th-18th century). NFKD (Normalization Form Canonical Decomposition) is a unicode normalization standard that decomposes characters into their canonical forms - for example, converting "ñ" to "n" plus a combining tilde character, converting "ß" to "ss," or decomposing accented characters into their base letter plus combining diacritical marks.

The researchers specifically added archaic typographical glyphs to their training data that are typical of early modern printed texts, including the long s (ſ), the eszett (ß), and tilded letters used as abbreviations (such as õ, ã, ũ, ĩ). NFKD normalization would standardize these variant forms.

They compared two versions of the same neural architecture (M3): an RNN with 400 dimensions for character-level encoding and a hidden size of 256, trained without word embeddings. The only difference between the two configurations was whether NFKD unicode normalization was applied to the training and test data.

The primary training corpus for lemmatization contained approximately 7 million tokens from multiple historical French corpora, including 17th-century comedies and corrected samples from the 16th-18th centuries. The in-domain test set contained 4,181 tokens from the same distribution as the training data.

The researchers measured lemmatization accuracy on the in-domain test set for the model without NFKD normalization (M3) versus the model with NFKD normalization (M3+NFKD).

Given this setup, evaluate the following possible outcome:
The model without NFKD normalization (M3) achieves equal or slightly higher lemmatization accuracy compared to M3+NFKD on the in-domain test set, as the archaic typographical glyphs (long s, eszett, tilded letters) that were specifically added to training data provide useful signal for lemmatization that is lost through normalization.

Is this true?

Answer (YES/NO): NO